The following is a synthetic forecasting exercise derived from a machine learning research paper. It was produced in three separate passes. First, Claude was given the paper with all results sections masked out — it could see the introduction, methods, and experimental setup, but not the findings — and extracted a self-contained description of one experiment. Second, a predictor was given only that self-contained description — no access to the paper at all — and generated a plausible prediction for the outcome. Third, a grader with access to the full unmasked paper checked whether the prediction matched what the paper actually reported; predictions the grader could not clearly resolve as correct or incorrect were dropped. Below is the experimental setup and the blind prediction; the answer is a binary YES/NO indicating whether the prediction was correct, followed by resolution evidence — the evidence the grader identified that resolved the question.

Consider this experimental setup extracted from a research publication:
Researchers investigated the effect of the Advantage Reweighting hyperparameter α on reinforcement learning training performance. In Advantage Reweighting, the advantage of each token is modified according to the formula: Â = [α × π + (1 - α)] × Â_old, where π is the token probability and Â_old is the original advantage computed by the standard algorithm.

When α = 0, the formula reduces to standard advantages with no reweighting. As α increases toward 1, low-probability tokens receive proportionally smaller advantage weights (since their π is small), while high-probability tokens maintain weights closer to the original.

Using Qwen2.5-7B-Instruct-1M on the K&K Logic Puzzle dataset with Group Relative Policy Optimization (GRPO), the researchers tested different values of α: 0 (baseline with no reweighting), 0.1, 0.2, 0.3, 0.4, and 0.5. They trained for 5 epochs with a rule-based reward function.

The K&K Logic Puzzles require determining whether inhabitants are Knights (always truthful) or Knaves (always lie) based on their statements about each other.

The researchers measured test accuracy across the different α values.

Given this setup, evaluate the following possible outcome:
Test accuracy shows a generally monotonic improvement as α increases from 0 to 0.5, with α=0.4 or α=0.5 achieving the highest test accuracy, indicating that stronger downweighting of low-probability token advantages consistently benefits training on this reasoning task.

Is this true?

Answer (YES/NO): NO